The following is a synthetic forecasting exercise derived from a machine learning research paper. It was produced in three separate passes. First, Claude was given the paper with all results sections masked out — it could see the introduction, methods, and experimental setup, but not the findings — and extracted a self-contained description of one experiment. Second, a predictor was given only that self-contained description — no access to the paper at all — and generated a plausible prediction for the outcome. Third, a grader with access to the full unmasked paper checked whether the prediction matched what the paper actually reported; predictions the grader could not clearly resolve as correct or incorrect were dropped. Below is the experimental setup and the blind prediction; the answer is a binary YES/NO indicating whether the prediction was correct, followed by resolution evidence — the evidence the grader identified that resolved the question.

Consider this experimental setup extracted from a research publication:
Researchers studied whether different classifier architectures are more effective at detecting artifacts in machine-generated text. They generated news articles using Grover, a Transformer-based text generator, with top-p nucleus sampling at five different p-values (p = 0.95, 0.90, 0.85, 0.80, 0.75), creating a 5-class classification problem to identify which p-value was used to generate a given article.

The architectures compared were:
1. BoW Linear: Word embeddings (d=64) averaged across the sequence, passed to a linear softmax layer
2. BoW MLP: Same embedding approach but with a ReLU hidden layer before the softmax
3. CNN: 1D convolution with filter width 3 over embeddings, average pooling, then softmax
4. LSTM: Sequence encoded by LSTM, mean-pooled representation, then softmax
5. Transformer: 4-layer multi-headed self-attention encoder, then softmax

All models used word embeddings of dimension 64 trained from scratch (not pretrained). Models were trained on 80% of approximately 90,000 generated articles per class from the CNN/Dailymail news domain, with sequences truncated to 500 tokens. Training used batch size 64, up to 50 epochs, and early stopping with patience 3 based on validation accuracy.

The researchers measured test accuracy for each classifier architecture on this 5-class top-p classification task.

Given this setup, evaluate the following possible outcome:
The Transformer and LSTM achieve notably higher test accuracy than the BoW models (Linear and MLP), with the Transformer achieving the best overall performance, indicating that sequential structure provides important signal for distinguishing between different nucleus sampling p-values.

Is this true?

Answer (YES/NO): NO